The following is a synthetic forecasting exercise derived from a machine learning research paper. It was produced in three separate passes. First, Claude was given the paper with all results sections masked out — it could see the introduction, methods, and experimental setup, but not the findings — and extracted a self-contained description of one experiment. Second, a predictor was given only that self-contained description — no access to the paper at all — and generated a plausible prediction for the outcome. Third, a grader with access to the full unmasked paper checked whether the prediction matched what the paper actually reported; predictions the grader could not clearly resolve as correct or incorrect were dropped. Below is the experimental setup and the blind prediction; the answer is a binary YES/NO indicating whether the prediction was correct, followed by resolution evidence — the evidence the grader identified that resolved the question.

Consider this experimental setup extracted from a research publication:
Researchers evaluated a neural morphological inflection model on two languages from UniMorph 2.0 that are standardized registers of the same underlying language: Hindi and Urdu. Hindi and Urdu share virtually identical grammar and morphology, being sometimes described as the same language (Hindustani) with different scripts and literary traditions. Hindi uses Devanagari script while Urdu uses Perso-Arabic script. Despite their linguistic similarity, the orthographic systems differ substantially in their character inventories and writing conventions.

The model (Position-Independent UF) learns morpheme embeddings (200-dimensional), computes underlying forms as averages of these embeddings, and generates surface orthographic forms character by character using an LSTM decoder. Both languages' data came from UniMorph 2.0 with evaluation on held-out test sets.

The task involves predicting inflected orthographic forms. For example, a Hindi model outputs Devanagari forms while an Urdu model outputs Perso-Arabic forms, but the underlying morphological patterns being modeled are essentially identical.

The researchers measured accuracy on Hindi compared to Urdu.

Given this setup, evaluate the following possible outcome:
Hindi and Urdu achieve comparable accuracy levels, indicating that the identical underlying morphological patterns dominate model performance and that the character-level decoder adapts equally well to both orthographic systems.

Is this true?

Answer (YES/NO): YES